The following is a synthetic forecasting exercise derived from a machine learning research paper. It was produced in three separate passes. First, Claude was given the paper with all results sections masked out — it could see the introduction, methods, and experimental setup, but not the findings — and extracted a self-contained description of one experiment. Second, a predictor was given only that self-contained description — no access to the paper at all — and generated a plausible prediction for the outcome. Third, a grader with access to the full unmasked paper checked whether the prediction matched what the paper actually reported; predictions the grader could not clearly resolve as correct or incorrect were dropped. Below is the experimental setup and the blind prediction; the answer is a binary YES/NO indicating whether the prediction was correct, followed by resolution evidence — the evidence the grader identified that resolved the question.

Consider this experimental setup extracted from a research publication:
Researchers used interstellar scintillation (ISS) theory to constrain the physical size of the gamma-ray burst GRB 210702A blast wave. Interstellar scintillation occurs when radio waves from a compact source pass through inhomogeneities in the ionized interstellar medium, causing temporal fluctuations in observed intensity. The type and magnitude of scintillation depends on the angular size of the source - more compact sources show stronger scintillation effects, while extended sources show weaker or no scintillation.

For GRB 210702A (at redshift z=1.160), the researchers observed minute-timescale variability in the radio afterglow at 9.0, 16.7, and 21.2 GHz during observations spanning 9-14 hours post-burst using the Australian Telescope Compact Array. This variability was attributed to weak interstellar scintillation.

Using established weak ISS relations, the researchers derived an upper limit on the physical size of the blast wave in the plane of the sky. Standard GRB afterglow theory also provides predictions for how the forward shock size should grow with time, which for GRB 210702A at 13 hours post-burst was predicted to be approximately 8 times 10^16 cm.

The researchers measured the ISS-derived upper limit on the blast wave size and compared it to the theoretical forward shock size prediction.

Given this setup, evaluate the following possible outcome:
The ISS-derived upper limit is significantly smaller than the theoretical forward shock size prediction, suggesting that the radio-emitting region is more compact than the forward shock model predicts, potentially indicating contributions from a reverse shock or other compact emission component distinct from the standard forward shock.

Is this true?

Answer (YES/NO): NO